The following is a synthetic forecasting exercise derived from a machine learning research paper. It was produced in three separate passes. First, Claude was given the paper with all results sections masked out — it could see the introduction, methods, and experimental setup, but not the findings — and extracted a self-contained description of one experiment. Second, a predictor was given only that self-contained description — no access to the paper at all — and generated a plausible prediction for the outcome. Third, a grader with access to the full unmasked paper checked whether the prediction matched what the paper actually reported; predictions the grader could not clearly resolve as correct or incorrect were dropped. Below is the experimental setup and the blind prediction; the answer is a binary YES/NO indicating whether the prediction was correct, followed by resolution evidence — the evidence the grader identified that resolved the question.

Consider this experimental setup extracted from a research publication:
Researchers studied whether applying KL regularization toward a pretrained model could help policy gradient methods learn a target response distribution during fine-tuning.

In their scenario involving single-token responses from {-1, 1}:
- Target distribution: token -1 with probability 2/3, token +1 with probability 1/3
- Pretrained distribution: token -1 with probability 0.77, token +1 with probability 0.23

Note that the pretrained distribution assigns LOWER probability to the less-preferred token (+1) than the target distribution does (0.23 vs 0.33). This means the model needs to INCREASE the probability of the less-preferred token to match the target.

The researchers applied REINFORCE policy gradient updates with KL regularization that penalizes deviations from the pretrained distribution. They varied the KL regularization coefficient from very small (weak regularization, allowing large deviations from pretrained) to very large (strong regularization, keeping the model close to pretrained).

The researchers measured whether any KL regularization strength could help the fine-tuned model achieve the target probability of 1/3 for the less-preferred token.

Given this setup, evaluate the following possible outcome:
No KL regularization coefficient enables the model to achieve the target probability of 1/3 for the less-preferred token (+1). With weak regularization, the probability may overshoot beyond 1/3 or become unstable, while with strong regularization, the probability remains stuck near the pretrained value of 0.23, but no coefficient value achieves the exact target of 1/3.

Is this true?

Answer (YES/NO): NO